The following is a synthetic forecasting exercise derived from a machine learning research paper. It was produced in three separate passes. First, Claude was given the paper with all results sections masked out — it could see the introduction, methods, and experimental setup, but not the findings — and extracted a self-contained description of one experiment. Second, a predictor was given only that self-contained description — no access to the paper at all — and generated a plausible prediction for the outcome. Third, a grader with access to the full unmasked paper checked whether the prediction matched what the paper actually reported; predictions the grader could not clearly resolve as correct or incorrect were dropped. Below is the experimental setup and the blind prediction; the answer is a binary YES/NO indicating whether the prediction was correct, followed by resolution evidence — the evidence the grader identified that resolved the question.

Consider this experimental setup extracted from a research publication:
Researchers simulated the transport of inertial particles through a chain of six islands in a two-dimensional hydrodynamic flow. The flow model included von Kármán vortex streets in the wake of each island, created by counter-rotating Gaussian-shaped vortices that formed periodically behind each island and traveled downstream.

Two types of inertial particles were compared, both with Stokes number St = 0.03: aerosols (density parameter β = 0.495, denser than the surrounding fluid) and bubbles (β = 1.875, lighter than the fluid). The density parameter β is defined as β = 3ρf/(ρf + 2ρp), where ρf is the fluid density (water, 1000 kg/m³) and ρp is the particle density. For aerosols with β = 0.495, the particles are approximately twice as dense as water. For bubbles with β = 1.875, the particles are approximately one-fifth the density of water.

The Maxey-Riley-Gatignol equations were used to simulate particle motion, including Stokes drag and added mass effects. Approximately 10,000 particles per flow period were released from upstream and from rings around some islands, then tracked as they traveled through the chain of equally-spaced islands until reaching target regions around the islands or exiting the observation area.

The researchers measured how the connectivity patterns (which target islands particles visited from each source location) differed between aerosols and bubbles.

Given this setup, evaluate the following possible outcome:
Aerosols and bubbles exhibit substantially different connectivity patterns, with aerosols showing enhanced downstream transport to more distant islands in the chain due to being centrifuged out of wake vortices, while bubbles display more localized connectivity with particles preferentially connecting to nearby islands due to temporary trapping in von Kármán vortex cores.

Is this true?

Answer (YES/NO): NO